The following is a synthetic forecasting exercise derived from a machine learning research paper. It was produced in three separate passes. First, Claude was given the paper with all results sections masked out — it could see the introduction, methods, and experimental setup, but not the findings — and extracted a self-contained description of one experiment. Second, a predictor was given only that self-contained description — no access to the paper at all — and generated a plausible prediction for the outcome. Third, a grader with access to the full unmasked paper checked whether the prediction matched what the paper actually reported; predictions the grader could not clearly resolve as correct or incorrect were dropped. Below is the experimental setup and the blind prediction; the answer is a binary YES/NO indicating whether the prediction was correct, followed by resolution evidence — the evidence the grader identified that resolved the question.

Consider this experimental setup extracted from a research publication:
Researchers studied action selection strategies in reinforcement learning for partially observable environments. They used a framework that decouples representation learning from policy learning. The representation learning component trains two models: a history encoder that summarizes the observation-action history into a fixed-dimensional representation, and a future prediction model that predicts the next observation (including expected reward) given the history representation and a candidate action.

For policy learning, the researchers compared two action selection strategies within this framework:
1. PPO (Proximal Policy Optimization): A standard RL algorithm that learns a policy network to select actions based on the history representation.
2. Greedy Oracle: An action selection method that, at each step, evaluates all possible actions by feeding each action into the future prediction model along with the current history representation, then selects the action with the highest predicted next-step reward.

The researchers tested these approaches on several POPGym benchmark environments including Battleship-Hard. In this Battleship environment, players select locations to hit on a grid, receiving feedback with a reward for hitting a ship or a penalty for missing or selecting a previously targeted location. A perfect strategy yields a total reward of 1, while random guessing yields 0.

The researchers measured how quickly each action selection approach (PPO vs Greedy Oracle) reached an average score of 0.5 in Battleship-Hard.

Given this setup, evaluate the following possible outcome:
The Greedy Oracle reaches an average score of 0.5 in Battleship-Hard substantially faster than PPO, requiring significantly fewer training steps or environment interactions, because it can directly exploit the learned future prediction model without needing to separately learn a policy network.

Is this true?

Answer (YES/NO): YES